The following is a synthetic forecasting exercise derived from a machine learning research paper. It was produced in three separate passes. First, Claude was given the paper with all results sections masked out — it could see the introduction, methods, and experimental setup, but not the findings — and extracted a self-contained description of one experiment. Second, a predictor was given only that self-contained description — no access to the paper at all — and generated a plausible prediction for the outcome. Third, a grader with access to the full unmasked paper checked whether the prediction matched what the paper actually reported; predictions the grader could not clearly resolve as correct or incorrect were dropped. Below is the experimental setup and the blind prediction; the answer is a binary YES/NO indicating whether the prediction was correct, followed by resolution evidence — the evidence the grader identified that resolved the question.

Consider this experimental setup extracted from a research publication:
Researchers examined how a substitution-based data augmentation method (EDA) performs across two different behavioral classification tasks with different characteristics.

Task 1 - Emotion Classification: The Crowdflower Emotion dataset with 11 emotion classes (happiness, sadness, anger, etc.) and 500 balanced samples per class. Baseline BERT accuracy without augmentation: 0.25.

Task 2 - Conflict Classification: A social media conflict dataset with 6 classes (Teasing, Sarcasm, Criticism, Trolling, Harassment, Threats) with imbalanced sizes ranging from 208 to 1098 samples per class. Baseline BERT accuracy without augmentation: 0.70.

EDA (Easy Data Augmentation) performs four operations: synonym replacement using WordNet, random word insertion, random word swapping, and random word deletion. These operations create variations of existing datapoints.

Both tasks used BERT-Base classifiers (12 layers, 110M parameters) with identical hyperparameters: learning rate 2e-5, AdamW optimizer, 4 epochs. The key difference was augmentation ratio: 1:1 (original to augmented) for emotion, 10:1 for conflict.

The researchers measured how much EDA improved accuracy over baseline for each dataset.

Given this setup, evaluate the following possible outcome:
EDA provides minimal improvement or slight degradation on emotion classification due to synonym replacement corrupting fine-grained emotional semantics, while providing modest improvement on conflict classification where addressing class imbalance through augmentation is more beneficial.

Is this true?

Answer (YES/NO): NO